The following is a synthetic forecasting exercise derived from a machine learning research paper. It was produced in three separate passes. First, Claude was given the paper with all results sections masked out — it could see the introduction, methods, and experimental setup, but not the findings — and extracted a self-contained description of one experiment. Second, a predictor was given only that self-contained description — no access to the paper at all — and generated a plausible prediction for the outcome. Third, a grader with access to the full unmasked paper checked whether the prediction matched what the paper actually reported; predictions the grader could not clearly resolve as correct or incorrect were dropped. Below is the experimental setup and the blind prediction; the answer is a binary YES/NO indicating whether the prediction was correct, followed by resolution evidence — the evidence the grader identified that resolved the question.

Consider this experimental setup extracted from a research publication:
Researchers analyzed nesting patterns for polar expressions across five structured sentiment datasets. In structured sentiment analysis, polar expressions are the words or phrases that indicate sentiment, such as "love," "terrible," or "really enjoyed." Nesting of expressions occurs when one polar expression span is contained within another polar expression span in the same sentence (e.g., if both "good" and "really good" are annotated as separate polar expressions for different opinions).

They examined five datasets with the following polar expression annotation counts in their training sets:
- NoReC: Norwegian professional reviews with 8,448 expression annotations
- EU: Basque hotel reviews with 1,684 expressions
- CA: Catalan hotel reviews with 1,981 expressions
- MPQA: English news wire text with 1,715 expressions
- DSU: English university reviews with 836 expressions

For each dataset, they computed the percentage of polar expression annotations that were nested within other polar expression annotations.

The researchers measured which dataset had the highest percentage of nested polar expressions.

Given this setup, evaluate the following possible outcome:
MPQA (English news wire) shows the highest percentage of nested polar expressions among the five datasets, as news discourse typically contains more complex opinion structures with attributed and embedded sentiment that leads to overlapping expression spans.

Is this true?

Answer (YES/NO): NO